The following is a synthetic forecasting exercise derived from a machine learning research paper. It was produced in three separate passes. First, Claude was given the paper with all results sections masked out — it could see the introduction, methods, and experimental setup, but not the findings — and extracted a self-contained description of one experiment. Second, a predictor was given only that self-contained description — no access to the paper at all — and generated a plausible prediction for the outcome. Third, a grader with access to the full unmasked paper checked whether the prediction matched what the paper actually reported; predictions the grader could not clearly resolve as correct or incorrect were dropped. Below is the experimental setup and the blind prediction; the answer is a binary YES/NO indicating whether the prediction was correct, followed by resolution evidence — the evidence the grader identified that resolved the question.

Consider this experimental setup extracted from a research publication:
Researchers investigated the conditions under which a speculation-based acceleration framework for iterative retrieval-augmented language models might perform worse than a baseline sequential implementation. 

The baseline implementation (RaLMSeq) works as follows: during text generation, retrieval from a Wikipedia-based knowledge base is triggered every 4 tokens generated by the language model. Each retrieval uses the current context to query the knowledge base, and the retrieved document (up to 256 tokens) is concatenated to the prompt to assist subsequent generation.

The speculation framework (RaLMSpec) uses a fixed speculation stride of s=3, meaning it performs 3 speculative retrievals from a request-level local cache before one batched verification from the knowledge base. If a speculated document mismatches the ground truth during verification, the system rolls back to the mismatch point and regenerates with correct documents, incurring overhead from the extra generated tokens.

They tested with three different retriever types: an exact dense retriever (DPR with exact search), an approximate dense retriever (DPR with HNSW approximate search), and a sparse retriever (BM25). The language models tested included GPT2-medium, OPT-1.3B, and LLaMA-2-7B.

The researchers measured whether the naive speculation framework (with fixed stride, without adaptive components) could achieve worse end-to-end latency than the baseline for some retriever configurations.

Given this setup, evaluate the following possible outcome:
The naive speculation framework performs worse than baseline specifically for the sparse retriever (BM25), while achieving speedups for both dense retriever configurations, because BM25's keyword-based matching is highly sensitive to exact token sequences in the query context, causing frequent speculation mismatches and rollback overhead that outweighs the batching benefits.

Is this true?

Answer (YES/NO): NO